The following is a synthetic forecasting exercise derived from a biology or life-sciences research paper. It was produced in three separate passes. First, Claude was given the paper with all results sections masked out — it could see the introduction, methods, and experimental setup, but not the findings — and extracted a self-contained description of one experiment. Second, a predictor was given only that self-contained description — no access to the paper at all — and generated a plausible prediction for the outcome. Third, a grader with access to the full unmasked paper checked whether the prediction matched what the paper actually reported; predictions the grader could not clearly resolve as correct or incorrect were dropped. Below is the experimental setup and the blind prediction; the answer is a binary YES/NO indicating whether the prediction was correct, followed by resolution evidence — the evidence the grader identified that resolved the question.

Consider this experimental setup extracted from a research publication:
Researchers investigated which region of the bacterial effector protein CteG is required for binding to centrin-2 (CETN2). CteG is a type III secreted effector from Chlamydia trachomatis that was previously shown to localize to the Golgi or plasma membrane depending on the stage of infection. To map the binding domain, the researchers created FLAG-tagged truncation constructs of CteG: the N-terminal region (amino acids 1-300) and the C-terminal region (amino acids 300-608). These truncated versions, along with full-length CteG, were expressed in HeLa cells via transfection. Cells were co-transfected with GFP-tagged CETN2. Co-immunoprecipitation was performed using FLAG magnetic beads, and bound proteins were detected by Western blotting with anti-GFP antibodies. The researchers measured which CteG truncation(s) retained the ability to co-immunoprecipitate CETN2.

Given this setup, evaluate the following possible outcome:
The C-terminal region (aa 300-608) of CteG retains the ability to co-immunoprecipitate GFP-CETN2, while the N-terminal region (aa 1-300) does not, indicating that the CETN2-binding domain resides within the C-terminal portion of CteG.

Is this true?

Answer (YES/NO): YES